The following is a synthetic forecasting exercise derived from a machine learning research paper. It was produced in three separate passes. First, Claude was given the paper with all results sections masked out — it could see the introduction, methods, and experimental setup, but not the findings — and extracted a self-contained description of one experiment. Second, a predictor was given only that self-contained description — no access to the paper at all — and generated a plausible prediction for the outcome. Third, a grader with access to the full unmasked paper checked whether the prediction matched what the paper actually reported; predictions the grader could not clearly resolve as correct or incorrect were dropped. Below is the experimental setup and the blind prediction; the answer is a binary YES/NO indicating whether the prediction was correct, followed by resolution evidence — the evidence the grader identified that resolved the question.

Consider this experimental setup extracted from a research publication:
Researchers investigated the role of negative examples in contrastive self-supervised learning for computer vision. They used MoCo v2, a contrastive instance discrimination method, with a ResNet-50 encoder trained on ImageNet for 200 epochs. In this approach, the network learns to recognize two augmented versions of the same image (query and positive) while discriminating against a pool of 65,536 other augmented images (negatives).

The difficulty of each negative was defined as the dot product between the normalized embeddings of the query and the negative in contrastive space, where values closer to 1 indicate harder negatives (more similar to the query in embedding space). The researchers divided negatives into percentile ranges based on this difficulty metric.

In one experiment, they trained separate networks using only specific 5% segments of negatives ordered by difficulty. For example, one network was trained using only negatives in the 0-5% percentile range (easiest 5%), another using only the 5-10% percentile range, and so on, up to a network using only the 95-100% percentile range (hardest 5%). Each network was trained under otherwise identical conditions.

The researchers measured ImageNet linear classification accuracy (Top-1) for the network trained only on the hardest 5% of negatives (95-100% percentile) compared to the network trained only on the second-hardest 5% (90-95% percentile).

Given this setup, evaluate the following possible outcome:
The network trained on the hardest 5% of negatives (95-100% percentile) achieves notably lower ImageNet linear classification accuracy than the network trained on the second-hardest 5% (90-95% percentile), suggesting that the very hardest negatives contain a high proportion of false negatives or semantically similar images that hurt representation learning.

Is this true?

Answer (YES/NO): NO